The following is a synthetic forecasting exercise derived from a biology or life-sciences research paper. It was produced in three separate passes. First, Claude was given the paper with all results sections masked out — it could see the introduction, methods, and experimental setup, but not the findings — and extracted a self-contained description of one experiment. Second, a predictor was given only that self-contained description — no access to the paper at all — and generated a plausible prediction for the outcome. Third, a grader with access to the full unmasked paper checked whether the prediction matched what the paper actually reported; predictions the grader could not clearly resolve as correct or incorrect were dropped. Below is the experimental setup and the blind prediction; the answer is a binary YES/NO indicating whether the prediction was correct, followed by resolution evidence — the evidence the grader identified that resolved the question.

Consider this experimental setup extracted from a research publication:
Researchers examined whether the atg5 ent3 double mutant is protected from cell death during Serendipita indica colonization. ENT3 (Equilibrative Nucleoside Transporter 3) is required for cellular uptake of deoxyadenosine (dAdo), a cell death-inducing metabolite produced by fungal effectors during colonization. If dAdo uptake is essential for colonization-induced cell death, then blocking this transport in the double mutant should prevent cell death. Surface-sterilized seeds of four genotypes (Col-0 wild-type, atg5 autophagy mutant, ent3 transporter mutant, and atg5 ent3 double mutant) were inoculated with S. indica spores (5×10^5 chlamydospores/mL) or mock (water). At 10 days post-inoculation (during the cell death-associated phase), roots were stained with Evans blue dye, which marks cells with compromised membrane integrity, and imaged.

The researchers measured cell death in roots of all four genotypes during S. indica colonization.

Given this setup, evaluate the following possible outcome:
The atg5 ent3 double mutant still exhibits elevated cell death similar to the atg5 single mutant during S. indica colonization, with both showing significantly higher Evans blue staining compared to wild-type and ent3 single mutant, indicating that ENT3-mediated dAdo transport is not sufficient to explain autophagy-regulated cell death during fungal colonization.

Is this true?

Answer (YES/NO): NO